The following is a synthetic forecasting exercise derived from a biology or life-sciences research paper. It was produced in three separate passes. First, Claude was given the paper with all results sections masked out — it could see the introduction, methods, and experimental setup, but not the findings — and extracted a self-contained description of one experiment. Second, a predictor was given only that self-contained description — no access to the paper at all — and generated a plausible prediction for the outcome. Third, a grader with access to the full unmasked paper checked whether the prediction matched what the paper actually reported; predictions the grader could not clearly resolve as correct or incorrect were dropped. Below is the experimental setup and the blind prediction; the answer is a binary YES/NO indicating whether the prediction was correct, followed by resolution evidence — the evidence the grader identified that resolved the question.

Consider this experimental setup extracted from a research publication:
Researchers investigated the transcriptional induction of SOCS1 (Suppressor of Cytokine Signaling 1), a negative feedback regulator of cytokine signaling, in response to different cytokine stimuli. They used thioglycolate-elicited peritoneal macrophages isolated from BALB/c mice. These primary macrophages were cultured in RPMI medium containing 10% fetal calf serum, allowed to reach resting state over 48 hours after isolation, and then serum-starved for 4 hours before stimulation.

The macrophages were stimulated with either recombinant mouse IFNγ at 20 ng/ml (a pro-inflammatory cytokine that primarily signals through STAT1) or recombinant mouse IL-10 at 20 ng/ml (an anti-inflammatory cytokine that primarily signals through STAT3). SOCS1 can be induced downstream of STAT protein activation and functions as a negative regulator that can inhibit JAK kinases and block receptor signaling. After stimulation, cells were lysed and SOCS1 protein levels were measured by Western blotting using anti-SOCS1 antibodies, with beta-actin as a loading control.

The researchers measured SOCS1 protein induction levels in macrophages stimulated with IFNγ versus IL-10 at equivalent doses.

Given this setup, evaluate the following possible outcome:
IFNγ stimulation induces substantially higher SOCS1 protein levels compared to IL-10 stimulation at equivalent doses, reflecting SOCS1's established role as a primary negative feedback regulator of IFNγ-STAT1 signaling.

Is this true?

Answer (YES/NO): NO